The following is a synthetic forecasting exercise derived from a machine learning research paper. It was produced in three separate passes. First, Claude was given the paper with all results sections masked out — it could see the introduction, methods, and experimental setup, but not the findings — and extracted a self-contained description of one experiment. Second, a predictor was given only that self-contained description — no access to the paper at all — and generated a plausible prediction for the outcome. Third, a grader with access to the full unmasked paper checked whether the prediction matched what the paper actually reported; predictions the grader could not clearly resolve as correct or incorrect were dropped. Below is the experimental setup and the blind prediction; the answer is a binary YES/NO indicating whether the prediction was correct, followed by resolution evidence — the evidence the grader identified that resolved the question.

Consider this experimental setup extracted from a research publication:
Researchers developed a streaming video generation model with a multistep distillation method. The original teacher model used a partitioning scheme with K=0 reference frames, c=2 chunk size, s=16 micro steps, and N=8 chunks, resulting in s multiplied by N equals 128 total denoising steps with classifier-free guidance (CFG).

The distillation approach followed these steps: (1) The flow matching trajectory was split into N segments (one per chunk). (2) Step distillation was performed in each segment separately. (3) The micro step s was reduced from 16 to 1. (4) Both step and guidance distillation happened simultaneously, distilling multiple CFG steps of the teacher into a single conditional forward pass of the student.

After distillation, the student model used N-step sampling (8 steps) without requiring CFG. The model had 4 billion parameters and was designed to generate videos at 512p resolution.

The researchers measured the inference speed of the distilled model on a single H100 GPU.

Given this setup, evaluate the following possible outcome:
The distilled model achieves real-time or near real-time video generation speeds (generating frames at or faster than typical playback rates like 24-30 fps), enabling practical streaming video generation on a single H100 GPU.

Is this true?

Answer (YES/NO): NO